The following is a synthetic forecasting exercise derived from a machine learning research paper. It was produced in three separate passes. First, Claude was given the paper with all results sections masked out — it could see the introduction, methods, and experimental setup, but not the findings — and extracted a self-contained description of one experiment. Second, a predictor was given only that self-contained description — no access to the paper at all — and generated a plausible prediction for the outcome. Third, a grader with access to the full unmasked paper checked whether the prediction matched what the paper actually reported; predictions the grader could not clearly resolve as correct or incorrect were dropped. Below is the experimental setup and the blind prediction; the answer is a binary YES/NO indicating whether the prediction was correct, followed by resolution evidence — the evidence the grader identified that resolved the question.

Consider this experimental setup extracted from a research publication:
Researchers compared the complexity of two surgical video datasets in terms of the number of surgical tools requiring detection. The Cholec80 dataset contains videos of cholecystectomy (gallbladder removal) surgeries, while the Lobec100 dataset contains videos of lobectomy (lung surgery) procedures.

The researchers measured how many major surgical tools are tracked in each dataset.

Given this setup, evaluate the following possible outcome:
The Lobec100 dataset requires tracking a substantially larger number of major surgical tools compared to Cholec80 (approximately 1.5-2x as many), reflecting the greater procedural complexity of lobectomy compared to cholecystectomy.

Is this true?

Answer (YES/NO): NO